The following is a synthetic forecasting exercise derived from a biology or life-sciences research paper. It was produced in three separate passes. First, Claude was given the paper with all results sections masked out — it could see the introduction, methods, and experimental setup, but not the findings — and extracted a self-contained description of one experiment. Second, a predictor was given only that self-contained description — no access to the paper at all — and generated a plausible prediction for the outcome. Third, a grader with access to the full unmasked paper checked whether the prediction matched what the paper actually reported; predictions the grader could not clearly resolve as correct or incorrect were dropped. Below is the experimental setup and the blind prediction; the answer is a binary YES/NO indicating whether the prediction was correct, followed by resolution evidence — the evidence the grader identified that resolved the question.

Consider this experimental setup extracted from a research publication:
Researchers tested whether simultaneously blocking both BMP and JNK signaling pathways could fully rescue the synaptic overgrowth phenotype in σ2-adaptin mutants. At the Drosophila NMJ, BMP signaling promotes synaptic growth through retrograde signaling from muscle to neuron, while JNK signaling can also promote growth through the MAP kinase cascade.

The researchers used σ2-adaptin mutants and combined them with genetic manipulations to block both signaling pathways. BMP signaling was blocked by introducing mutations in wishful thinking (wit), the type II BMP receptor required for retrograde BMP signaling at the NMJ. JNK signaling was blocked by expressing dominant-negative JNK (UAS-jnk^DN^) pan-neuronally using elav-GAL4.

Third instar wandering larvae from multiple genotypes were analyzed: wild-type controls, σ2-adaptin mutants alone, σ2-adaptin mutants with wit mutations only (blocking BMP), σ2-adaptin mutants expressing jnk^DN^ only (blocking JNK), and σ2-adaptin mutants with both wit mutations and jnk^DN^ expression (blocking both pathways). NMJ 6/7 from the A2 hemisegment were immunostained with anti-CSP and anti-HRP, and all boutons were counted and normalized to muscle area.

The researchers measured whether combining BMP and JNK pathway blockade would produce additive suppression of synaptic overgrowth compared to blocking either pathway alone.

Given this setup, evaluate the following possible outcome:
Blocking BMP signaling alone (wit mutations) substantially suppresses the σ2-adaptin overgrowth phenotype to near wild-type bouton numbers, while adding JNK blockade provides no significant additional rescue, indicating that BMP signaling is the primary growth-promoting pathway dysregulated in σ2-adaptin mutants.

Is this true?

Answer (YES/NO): NO